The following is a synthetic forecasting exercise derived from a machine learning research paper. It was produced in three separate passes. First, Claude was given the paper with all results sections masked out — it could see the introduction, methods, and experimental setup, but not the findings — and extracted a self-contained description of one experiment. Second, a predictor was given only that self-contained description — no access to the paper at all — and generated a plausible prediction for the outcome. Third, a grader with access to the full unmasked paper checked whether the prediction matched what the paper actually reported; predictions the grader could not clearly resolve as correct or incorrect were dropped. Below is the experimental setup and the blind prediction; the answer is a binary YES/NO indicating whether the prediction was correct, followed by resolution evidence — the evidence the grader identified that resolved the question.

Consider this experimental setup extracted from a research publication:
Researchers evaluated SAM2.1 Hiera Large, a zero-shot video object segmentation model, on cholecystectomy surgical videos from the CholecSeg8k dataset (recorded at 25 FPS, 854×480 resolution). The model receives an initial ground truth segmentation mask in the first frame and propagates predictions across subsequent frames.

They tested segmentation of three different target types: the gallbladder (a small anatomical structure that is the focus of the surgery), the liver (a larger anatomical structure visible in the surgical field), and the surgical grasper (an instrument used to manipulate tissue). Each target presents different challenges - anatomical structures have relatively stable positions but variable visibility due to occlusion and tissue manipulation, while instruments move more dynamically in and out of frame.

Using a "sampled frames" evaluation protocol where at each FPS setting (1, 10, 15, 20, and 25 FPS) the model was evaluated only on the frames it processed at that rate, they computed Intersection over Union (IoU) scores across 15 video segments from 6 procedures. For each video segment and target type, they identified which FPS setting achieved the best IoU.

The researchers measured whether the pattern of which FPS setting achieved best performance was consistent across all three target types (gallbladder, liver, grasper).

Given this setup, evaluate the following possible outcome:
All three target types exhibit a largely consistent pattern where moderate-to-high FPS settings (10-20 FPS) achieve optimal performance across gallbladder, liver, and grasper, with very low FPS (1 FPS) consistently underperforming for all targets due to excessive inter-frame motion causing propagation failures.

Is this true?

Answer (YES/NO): NO